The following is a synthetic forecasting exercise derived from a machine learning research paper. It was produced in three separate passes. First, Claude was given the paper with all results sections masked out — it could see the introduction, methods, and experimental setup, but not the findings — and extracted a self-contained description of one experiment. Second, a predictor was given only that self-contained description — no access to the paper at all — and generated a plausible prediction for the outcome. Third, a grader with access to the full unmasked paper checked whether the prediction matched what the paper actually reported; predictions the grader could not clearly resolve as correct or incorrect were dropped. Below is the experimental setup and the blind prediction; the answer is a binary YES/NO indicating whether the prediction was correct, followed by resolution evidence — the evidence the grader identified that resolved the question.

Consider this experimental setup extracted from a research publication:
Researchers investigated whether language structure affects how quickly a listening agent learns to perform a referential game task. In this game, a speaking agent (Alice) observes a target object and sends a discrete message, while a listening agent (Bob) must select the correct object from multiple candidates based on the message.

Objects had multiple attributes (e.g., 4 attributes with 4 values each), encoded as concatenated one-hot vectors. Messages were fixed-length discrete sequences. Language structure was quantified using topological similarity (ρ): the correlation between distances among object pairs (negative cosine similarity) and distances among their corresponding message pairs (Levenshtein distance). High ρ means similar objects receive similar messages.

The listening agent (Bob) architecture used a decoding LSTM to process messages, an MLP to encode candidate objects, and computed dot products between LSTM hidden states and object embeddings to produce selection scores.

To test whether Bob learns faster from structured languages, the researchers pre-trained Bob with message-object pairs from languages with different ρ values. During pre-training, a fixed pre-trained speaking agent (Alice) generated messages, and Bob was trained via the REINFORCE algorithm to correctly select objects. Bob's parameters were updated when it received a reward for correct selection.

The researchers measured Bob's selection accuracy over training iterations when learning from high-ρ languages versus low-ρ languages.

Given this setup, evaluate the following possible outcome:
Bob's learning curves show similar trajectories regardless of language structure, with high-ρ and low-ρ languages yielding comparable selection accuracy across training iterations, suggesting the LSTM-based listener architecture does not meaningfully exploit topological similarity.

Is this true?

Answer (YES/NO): NO